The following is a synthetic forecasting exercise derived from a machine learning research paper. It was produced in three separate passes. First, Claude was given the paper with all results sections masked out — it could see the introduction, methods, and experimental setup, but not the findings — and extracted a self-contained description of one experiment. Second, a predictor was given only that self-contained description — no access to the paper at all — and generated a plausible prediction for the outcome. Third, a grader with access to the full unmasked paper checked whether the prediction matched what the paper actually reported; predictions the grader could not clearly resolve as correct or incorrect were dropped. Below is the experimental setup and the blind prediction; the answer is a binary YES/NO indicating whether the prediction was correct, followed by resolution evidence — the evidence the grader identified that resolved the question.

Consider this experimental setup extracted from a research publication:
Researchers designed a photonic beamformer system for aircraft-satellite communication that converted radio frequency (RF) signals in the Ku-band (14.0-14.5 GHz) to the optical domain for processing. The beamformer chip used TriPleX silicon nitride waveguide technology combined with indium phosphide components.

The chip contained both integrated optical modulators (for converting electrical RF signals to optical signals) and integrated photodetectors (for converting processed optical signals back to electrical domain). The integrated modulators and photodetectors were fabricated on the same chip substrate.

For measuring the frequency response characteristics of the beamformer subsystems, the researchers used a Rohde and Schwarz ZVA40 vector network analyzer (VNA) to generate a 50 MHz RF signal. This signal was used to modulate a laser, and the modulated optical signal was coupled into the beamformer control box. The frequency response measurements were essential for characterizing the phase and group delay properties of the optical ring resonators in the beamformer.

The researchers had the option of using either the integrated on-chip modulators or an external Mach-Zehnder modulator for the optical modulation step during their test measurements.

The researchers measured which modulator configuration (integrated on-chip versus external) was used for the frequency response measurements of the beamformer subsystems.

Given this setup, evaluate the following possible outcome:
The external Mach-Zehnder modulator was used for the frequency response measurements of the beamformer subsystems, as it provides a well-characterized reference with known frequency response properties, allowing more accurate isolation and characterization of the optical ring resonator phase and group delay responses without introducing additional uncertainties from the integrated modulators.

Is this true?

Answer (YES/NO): YES